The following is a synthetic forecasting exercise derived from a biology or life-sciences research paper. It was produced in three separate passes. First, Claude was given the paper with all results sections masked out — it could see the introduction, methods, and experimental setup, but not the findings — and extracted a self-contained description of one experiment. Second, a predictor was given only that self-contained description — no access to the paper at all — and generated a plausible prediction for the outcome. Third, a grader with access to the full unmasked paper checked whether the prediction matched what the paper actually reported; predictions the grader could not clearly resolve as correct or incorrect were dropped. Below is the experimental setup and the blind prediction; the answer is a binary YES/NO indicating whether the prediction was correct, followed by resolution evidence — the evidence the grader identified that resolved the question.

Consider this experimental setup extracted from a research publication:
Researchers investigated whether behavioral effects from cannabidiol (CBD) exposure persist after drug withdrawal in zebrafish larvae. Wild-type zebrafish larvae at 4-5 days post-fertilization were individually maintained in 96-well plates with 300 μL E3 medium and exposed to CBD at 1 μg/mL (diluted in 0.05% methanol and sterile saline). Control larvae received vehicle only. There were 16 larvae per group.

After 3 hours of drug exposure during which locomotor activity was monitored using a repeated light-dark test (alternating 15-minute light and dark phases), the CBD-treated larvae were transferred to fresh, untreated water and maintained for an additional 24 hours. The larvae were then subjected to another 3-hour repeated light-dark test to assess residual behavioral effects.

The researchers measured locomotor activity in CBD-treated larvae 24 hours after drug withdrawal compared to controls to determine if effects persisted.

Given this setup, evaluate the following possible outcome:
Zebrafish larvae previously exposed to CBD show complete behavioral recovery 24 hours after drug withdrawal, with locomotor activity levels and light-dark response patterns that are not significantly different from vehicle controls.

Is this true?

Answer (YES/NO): NO